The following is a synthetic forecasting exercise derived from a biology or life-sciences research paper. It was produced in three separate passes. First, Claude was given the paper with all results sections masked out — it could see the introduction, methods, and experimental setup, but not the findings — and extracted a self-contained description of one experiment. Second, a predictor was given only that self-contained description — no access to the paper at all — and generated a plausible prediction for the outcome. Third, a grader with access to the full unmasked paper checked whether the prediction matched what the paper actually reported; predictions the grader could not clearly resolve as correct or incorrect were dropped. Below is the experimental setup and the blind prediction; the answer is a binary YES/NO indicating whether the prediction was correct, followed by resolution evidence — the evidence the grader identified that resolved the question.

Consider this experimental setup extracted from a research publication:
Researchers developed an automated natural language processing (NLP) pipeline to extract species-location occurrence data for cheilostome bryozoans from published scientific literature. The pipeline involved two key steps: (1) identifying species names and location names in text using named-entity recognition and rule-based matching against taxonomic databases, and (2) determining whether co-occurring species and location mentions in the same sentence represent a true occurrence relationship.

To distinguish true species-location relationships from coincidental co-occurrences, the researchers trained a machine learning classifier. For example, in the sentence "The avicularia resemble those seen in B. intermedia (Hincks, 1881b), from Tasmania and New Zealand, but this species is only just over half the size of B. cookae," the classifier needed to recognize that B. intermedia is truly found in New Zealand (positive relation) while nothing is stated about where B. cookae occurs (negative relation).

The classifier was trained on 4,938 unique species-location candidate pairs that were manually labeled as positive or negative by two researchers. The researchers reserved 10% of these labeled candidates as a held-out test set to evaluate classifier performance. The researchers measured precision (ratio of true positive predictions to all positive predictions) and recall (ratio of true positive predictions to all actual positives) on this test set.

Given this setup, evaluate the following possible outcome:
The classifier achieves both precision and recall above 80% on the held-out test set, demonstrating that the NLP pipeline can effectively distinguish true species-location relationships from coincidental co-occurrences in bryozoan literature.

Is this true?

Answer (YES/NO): NO